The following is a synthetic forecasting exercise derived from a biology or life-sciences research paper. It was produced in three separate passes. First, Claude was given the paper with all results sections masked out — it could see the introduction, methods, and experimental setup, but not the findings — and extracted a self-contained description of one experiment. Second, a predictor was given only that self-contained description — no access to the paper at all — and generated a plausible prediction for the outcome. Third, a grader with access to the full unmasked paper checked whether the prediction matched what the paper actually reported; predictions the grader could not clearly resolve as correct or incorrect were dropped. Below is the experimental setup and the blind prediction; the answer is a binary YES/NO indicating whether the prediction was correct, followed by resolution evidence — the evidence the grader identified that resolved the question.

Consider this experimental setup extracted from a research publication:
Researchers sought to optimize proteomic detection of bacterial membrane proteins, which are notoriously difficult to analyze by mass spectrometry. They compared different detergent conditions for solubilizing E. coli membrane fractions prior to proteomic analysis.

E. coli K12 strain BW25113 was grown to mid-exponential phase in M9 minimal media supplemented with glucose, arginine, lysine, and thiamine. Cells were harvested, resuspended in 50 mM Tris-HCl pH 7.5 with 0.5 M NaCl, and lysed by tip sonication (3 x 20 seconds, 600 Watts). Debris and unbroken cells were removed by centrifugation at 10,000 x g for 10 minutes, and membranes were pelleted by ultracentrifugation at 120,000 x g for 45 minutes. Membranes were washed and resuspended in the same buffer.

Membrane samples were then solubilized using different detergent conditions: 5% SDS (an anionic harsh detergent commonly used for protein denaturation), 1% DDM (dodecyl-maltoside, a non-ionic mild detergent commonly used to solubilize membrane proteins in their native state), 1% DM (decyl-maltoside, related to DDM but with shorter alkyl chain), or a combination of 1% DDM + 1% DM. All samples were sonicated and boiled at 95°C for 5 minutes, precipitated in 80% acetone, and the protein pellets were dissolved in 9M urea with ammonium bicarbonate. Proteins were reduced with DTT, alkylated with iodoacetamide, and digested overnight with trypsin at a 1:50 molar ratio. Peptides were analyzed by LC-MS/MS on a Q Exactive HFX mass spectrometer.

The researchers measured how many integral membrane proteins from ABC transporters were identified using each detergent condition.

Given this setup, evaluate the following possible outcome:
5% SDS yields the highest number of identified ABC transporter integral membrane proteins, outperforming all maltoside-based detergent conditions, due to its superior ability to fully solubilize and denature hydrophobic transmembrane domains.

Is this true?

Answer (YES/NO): NO